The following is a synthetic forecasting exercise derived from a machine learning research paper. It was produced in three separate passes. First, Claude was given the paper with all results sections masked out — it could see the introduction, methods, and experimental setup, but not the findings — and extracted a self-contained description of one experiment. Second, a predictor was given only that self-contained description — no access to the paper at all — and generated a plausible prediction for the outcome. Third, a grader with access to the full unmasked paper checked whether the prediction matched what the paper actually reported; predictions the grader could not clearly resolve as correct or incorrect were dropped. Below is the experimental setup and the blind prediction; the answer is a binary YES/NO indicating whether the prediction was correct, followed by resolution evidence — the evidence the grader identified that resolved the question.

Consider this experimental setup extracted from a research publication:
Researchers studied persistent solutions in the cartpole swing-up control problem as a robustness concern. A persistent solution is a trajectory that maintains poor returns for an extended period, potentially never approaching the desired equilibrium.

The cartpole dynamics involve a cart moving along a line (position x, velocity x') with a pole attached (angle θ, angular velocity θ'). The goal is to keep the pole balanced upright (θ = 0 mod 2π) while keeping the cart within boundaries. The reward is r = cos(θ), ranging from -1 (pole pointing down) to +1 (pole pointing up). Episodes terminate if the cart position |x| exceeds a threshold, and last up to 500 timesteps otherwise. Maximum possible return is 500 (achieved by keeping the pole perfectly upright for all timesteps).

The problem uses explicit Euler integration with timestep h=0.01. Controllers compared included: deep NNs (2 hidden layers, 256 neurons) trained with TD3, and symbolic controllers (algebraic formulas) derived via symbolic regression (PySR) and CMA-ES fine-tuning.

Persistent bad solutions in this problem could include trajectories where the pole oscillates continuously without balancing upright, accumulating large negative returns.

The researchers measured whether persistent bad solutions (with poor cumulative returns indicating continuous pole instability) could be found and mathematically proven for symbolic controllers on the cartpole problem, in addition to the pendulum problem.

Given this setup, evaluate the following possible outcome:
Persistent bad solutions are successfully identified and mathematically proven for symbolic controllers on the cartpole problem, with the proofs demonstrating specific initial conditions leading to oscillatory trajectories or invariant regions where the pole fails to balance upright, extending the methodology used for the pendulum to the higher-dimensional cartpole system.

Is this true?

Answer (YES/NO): YES